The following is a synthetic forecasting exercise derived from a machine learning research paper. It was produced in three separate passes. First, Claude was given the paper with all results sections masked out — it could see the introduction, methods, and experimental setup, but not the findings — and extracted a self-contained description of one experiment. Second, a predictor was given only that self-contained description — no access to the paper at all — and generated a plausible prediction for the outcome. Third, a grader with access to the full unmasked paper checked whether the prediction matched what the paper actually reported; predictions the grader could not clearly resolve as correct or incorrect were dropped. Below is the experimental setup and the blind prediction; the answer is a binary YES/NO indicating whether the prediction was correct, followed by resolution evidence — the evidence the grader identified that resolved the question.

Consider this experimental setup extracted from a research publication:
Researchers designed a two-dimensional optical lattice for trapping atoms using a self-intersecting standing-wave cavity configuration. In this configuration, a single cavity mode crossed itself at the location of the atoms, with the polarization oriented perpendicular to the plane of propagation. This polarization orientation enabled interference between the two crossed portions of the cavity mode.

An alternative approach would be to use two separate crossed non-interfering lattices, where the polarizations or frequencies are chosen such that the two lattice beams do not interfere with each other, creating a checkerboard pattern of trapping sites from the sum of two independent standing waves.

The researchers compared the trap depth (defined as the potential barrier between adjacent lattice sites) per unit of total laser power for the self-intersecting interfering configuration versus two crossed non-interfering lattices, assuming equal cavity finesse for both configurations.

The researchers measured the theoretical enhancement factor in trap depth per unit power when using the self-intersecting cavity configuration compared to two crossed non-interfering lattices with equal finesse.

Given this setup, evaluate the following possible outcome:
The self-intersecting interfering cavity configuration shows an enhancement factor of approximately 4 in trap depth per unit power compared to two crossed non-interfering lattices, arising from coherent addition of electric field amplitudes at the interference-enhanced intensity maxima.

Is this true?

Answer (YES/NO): NO